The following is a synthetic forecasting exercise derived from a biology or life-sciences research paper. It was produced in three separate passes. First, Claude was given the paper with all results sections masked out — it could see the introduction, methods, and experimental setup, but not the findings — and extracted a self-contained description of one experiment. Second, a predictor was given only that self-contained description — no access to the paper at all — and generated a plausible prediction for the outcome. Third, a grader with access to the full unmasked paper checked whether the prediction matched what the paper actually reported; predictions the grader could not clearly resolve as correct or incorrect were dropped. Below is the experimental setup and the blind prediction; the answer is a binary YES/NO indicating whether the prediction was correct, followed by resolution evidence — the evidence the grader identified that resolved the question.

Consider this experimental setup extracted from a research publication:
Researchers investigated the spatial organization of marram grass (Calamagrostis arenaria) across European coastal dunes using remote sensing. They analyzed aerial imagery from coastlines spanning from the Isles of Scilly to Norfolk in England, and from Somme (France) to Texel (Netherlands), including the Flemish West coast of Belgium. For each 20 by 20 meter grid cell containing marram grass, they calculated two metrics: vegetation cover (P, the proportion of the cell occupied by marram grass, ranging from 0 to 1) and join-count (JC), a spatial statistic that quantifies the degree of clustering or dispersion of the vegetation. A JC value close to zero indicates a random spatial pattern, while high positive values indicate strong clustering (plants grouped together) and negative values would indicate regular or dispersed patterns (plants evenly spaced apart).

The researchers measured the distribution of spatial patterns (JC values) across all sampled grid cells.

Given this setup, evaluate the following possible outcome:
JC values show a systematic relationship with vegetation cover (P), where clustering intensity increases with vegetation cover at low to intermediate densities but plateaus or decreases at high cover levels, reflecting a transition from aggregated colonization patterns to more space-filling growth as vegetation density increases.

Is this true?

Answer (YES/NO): NO